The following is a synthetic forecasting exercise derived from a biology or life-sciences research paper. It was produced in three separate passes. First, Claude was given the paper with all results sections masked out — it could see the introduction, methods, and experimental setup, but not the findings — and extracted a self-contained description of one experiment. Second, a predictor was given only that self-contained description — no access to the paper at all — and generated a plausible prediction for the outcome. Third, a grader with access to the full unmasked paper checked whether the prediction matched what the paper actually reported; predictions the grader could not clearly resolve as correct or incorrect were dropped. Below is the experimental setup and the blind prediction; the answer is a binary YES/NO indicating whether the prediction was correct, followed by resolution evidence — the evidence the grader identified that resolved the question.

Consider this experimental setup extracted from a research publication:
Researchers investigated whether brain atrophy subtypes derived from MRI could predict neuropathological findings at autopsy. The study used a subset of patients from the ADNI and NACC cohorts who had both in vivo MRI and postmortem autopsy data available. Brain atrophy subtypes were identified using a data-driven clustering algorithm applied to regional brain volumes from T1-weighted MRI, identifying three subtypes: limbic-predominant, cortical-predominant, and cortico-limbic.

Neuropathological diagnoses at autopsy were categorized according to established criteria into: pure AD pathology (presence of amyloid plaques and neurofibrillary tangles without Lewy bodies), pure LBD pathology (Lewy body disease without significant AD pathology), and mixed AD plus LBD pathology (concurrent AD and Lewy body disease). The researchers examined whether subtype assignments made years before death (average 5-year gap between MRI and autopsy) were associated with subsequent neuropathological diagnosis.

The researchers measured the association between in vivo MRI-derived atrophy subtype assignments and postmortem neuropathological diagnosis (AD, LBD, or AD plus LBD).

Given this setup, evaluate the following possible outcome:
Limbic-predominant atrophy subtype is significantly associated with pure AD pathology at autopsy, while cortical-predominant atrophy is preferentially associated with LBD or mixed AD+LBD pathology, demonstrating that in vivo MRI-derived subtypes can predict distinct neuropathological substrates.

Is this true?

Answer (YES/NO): NO